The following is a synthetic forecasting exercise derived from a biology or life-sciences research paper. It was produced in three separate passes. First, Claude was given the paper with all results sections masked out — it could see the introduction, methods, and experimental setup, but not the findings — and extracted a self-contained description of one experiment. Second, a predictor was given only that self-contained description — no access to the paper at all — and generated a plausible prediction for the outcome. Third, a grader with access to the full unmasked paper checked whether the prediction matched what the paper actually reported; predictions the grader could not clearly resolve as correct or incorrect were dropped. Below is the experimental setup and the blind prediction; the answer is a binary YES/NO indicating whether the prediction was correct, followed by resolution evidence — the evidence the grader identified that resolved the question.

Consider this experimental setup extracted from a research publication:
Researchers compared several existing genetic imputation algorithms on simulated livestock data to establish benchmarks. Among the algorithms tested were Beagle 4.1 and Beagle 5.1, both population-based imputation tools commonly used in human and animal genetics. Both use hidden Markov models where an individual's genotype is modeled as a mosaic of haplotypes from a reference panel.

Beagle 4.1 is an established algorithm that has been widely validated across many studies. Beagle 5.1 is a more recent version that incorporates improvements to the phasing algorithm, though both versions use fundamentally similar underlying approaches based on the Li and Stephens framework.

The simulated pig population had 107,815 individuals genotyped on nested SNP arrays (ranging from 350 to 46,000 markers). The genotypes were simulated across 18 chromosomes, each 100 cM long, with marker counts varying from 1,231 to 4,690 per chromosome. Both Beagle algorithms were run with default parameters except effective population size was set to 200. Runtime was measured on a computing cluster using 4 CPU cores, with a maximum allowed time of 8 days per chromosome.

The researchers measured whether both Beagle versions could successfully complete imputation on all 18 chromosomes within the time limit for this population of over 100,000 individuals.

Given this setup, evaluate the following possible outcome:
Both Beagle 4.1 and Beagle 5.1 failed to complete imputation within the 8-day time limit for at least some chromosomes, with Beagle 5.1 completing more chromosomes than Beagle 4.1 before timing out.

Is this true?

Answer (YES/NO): NO